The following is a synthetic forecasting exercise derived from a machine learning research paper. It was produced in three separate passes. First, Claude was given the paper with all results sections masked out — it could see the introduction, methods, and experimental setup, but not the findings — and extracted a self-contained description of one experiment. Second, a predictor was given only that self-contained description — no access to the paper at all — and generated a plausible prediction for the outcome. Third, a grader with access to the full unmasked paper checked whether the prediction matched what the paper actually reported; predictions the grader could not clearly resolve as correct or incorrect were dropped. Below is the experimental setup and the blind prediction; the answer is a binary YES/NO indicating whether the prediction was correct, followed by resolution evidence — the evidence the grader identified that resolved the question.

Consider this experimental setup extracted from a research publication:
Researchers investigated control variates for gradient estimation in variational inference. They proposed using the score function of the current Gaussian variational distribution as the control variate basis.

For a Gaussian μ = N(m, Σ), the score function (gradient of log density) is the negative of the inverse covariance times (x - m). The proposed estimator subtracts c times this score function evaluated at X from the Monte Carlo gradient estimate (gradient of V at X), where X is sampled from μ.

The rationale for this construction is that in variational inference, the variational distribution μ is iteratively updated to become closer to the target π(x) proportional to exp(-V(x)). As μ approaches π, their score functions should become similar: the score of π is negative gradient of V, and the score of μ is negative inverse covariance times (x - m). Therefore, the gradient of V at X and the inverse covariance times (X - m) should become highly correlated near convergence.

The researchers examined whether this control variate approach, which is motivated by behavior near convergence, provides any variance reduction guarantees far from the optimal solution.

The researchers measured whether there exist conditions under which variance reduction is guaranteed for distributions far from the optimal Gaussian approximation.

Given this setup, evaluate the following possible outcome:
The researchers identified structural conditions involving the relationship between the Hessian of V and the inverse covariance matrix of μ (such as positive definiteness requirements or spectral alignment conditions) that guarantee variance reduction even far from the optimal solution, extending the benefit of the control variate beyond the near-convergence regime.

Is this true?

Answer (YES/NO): YES